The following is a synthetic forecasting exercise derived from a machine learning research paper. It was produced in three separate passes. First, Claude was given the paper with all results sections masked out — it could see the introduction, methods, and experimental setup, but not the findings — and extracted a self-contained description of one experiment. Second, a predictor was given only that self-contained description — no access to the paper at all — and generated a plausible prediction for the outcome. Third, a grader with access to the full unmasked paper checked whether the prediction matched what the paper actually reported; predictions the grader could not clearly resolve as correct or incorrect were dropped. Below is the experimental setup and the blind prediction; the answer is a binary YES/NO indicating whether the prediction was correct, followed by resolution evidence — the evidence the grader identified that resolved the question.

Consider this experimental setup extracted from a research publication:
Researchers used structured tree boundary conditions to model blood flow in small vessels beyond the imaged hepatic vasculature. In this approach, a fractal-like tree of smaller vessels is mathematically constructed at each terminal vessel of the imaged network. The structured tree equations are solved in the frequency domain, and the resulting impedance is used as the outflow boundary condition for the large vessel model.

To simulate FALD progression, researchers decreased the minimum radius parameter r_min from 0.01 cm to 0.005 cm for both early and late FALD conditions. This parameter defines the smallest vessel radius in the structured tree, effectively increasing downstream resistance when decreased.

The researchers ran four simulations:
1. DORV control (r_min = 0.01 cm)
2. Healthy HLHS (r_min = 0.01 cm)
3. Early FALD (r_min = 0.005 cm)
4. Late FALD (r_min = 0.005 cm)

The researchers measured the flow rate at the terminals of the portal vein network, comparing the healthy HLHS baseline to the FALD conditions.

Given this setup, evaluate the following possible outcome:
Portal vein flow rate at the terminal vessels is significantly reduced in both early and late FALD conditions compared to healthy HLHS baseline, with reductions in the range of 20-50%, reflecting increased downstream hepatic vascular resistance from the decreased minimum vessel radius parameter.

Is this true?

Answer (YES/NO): NO